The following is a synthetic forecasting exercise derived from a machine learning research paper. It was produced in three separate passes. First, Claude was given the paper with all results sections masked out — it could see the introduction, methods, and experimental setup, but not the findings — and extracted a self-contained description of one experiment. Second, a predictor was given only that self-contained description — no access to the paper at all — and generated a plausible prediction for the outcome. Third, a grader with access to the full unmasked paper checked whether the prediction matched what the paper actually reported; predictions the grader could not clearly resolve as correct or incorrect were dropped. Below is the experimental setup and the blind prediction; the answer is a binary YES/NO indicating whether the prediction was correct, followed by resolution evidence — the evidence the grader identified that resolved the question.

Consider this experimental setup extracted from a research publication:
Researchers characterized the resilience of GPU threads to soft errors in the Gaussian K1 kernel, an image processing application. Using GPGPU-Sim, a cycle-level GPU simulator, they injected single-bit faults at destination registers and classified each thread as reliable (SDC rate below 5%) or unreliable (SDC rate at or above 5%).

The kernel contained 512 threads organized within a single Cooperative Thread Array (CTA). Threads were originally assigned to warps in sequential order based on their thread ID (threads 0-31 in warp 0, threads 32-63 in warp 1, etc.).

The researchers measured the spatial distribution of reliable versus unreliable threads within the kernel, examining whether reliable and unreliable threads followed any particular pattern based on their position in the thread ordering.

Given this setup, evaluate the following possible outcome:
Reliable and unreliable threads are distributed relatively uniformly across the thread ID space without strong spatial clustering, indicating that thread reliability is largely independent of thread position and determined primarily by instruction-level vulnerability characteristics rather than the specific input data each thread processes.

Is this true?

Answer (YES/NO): NO